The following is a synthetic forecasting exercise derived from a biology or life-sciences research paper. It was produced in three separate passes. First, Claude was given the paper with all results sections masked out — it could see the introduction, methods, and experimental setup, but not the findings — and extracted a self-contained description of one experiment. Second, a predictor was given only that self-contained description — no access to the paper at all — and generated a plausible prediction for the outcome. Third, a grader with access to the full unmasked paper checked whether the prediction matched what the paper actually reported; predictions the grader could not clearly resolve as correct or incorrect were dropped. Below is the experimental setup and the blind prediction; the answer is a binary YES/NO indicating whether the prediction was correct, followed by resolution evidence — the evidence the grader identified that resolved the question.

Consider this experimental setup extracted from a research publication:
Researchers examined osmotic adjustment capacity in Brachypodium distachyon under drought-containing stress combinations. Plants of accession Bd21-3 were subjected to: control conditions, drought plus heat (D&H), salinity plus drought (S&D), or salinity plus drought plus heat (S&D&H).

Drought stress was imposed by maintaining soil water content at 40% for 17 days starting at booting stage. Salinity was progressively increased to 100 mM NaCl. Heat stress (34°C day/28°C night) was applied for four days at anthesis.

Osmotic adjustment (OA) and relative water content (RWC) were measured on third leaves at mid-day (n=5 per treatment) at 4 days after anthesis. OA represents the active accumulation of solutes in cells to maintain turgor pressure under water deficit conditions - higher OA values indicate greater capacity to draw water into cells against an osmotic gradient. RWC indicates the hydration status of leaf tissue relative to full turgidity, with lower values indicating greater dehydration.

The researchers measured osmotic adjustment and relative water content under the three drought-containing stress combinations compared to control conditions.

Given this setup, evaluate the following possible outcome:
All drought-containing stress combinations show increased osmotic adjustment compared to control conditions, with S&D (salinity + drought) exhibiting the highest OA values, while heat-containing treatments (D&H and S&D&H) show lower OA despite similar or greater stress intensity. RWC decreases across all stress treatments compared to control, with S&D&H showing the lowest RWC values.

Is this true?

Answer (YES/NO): NO